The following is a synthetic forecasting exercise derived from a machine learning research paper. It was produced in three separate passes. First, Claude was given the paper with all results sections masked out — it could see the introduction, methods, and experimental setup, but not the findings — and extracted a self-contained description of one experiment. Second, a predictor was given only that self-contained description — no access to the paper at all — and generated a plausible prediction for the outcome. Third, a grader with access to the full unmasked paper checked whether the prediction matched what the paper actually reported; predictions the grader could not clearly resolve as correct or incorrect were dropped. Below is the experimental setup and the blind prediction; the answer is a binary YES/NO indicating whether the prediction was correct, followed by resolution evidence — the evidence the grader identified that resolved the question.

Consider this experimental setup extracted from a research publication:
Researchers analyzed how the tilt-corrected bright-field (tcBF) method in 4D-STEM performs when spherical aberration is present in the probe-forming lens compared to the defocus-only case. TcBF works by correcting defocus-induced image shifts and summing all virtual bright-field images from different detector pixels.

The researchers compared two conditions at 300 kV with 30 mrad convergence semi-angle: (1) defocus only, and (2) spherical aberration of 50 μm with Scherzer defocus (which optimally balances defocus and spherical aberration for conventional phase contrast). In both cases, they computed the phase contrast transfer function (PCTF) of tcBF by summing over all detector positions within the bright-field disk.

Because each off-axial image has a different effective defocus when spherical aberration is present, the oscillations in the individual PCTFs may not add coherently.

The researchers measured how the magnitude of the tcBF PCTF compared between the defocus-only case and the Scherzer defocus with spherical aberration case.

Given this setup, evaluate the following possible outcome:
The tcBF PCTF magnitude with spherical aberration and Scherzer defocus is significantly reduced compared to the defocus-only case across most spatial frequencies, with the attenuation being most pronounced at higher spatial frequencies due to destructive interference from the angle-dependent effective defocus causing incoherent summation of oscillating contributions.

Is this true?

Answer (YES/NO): YES